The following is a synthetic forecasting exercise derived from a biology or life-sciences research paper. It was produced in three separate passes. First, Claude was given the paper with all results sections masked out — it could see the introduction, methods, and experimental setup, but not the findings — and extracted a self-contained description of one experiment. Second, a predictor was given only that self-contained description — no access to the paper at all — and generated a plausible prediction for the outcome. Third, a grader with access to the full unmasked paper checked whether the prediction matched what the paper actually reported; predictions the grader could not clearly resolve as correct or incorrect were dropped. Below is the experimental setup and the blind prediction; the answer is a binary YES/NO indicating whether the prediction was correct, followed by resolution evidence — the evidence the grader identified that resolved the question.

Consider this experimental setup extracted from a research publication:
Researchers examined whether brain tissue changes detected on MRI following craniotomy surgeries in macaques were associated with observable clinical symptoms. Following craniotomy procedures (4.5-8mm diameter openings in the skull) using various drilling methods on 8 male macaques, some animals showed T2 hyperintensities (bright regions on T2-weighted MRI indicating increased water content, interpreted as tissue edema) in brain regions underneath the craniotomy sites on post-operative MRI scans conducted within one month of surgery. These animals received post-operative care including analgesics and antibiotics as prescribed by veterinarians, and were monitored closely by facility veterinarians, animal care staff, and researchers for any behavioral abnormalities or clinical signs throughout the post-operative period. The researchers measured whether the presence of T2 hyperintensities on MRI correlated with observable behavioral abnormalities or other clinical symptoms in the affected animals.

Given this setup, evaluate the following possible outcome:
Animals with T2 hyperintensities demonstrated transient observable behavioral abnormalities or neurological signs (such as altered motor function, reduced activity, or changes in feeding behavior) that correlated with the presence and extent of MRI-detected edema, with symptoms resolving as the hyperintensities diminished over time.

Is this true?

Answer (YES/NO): NO